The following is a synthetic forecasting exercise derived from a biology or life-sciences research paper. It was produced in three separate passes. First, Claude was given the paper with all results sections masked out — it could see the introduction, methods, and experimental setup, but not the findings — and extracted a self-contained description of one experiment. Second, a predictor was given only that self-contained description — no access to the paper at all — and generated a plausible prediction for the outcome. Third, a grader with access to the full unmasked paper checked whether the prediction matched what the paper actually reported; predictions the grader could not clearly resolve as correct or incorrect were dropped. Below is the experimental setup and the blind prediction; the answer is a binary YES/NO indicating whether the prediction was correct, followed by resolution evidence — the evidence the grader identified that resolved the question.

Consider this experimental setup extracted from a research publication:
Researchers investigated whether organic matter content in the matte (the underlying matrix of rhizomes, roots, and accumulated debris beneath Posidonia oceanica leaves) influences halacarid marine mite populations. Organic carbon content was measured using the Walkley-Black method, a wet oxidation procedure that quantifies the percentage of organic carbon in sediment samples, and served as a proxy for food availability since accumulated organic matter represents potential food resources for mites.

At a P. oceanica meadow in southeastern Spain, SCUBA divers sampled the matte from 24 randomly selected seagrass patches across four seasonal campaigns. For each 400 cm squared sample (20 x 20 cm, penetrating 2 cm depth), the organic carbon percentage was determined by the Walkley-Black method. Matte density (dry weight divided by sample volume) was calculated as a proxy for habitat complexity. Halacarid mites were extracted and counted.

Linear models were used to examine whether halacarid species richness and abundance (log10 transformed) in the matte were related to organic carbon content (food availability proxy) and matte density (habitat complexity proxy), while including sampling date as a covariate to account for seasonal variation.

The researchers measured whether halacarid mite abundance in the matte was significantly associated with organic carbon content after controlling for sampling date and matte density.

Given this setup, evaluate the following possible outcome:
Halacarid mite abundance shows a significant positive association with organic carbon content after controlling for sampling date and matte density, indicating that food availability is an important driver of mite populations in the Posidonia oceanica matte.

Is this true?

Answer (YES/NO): NO